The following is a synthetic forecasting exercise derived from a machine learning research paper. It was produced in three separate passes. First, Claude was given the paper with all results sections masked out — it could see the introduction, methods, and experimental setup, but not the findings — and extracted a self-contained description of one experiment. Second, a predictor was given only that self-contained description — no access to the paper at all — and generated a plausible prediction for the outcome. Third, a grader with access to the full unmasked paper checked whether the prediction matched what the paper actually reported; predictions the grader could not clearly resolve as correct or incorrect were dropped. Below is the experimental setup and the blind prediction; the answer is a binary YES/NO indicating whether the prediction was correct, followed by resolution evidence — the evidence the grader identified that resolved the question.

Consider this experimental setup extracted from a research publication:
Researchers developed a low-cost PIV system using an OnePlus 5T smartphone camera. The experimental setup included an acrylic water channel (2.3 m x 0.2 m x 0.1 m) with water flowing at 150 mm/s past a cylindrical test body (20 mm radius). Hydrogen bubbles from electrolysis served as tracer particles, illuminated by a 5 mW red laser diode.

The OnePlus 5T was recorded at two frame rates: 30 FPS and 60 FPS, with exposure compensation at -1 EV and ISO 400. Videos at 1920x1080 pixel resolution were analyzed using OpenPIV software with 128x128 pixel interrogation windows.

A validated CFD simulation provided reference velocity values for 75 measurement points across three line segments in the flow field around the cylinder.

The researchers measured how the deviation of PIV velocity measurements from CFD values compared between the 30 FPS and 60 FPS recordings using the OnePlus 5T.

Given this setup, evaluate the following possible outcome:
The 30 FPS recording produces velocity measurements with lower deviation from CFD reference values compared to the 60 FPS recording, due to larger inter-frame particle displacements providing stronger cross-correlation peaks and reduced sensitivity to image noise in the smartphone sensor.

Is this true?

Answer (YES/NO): NO